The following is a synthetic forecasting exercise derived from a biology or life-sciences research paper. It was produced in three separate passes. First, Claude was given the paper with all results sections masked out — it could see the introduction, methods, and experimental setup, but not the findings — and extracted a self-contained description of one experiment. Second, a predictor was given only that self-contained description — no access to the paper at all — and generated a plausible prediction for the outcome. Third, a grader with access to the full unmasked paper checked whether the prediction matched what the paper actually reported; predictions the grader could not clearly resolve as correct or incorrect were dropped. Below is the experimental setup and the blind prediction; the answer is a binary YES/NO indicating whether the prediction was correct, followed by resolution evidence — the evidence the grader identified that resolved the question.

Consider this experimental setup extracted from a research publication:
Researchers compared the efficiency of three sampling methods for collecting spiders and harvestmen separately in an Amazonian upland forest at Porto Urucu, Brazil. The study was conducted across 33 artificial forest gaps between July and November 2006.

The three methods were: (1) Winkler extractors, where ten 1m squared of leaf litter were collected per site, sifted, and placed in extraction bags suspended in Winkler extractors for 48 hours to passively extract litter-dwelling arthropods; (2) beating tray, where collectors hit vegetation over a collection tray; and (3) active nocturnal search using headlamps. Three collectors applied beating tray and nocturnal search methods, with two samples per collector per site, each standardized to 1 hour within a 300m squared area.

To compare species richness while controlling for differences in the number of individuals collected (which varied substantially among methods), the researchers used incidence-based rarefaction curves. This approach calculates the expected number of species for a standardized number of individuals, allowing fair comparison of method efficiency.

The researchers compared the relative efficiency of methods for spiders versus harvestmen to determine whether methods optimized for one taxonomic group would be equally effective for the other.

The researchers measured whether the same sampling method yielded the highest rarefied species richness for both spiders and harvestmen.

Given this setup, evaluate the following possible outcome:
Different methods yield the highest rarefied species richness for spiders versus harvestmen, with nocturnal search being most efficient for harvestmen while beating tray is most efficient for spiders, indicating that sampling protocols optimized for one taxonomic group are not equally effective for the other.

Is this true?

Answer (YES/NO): NO